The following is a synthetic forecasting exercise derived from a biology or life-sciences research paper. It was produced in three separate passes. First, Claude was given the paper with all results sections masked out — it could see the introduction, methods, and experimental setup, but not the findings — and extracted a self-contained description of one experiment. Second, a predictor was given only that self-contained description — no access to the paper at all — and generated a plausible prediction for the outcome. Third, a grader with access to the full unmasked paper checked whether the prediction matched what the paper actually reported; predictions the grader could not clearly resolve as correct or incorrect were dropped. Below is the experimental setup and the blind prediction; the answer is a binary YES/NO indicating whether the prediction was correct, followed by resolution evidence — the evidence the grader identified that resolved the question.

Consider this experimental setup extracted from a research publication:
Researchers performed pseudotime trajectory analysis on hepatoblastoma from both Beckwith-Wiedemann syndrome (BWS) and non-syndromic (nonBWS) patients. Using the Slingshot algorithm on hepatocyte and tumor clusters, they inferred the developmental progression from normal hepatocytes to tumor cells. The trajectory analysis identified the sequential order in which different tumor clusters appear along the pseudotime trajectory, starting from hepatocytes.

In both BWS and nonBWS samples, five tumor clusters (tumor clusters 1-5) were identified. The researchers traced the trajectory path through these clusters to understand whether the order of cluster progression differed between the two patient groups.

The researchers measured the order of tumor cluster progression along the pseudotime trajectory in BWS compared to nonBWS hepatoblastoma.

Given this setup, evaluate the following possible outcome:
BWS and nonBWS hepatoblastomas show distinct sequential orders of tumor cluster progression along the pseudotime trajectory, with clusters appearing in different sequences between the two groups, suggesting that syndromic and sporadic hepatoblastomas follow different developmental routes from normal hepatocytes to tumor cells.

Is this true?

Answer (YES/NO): YES